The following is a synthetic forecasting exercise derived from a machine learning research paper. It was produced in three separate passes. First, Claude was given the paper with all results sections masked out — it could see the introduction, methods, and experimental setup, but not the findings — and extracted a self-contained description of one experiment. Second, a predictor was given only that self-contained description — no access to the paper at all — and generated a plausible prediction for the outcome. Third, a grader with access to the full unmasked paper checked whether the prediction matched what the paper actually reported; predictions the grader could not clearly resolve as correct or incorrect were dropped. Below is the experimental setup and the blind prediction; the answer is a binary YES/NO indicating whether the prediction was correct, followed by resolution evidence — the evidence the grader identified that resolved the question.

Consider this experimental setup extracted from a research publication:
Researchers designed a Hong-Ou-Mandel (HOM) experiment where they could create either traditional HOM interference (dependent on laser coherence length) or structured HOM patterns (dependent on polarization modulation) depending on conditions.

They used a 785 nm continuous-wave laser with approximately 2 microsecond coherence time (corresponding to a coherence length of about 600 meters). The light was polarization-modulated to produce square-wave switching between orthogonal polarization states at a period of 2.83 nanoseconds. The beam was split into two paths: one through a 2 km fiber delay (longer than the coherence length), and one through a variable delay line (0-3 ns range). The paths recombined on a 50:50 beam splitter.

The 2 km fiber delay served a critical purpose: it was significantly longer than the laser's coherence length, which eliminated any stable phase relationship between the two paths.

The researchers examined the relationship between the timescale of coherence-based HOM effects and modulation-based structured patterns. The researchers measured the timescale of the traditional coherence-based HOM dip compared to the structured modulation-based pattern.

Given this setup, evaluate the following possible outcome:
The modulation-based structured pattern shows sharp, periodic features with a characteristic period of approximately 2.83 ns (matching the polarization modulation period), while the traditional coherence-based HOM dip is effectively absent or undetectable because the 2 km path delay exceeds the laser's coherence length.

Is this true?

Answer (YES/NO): NO